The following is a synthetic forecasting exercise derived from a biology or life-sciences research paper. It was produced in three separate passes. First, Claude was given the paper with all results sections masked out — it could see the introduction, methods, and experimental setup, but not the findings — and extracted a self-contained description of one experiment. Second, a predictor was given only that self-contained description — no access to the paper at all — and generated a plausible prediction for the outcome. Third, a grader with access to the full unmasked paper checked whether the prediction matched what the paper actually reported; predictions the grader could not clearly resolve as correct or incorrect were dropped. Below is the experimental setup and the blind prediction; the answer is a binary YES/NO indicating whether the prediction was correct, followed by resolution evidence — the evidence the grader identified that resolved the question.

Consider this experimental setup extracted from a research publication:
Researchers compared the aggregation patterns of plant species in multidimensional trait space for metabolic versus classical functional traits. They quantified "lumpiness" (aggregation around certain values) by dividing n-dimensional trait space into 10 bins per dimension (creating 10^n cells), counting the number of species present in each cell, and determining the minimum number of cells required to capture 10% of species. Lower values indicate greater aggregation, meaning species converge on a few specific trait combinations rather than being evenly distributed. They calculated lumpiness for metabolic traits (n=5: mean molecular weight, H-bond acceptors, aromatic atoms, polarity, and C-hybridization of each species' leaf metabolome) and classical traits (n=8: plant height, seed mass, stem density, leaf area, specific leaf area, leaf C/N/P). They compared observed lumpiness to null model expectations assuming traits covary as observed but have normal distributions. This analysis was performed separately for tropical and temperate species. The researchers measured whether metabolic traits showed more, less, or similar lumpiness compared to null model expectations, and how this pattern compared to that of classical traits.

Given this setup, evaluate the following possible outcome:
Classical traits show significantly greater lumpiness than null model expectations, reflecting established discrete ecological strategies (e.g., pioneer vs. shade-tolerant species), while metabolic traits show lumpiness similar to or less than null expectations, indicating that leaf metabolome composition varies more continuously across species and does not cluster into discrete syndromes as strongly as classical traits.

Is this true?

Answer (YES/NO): YES